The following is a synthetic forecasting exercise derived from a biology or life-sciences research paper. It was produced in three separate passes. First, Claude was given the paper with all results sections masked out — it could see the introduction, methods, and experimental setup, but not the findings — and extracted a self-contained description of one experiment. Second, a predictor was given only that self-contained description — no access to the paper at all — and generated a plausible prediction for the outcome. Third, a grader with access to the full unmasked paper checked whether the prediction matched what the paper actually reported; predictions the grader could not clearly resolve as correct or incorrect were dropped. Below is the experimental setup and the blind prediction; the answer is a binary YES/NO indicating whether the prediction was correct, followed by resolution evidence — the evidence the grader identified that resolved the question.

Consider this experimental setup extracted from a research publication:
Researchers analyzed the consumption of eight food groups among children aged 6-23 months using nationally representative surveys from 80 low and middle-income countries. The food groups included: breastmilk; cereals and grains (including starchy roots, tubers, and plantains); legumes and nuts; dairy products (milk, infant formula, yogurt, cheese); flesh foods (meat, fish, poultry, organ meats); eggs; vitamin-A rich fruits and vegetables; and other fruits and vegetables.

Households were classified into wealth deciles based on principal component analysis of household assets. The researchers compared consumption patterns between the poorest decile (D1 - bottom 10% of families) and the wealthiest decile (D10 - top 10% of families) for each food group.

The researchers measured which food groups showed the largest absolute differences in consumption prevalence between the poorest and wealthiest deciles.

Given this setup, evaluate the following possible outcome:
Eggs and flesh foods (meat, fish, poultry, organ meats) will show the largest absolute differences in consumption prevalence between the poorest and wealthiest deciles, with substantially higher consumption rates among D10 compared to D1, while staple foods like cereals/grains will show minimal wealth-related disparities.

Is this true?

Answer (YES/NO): NO